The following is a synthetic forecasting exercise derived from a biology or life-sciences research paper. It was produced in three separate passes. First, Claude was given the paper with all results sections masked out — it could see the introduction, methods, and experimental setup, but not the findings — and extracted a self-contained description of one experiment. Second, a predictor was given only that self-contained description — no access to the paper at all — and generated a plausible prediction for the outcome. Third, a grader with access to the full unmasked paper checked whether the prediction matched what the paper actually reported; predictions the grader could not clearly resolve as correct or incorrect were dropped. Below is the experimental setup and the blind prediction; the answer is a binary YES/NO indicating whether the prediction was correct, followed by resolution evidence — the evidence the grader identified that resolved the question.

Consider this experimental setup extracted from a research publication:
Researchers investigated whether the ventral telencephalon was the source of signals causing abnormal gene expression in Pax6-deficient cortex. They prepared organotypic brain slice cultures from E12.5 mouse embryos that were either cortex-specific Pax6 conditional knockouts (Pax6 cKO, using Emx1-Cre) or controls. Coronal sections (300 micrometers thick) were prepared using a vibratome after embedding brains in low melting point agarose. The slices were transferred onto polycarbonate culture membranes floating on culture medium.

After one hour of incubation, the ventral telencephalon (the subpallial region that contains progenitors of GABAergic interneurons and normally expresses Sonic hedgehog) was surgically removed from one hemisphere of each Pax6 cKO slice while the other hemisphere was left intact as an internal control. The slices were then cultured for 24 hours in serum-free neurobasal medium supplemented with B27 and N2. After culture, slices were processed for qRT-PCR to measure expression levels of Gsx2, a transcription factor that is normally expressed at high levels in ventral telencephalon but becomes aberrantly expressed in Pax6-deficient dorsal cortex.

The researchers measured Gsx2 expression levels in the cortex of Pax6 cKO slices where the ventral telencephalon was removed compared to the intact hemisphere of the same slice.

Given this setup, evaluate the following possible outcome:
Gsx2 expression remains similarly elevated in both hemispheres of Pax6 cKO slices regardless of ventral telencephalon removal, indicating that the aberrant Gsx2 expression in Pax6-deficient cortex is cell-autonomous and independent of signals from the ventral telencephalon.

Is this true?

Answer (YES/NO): NO